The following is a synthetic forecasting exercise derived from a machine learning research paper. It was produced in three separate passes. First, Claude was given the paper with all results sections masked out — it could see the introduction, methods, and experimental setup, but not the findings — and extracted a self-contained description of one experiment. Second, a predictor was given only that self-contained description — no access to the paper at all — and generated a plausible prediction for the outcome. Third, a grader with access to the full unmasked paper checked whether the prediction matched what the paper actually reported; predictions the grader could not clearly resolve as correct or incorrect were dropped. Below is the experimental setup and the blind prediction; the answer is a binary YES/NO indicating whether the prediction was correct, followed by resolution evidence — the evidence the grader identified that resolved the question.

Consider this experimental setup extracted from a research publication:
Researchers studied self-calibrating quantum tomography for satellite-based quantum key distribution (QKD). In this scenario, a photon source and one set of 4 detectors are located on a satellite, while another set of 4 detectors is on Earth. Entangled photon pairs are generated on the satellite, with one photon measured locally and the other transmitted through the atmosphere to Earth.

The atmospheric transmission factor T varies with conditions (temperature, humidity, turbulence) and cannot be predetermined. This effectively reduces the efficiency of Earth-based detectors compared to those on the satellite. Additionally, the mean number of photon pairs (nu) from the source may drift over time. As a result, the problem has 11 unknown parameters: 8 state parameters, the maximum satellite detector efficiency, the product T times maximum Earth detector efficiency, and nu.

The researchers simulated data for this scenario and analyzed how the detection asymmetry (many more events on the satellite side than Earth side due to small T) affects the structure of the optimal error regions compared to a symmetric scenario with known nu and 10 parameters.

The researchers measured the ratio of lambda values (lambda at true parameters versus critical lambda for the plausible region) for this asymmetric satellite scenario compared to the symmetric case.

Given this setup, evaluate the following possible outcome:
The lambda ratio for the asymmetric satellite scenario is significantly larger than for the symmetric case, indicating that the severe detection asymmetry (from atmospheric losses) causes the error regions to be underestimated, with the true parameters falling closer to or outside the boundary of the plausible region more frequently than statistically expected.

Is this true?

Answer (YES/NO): NO